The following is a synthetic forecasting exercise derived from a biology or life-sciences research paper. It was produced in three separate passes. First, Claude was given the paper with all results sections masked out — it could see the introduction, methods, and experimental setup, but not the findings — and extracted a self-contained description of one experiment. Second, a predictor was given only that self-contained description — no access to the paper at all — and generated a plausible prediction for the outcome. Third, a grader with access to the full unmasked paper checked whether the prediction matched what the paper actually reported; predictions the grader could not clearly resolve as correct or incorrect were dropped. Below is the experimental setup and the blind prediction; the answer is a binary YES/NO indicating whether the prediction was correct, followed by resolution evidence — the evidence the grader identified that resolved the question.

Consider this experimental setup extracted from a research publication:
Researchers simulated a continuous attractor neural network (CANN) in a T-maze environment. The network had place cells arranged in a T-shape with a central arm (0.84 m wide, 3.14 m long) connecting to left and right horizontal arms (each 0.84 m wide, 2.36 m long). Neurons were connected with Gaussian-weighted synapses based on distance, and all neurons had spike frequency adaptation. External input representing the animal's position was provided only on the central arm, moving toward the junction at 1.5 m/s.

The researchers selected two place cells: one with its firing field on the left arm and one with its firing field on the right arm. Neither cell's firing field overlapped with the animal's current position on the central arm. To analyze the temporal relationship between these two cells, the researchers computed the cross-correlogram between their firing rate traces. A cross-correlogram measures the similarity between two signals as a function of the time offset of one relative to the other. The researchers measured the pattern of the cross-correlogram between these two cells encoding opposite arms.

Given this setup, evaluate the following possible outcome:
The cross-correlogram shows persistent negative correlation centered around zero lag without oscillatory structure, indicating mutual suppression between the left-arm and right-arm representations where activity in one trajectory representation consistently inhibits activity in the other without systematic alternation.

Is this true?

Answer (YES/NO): NO